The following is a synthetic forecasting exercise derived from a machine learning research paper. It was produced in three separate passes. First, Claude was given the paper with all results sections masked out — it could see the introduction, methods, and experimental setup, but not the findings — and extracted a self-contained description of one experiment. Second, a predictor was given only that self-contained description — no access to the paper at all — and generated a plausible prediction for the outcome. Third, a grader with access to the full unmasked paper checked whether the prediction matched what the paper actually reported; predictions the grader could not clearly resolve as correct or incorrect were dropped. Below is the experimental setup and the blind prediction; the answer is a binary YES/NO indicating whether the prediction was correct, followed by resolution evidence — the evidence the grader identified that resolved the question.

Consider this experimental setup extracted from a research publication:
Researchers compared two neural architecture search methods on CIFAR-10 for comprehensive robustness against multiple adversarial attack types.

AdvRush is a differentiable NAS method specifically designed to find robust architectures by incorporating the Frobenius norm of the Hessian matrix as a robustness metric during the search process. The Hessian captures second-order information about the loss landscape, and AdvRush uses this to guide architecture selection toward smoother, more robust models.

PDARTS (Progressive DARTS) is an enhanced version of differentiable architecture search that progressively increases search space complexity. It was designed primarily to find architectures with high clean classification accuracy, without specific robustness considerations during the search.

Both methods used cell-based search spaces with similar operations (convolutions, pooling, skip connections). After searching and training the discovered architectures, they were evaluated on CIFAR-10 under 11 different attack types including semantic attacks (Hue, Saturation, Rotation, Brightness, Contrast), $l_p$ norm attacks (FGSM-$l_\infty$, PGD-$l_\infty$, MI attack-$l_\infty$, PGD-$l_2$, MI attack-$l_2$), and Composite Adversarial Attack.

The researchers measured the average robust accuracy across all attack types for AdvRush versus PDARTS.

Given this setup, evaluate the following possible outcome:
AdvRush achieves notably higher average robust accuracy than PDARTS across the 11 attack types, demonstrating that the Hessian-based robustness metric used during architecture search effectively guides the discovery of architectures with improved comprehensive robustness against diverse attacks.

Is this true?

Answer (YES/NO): NO